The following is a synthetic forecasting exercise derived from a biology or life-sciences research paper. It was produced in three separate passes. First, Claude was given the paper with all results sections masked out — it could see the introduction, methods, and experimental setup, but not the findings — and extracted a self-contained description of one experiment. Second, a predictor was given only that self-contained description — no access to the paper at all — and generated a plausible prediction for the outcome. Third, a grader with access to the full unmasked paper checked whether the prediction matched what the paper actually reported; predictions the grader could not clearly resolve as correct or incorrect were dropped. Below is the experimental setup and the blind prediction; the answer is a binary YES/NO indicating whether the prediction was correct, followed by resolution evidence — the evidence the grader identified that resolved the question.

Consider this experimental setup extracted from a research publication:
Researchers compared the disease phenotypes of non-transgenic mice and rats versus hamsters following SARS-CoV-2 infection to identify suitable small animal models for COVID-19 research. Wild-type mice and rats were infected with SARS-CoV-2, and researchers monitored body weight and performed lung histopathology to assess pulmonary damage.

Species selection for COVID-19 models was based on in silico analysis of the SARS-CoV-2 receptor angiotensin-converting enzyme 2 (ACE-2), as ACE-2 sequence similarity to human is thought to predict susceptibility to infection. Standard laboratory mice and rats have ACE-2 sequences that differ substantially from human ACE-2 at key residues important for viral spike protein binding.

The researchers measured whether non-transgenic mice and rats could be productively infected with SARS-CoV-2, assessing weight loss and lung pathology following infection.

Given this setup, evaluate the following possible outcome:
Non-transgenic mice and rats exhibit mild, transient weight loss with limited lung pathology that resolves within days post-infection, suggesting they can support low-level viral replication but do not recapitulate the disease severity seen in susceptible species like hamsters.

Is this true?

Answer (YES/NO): NO